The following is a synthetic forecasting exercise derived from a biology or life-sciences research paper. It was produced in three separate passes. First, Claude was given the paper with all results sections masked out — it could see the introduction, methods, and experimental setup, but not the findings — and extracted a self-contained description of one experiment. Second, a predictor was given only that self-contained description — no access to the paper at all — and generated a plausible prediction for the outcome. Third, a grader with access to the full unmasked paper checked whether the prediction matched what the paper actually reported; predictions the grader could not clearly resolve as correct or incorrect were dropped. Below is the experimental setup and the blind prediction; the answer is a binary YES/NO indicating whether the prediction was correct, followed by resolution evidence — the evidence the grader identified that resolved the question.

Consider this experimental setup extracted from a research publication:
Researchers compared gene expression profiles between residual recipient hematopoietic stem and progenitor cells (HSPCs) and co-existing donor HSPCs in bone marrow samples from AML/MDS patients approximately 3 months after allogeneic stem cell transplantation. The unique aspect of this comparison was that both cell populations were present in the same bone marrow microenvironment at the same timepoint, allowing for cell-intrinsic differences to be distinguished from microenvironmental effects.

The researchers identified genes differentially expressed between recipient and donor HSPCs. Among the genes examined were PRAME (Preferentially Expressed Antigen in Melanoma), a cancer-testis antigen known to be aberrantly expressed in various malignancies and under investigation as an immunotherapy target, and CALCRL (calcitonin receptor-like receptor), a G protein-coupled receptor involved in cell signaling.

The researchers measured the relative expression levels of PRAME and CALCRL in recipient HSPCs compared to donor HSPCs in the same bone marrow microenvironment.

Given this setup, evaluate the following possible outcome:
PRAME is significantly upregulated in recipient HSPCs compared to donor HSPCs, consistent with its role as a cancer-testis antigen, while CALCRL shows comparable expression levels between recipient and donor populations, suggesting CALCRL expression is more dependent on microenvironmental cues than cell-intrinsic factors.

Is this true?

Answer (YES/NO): NO